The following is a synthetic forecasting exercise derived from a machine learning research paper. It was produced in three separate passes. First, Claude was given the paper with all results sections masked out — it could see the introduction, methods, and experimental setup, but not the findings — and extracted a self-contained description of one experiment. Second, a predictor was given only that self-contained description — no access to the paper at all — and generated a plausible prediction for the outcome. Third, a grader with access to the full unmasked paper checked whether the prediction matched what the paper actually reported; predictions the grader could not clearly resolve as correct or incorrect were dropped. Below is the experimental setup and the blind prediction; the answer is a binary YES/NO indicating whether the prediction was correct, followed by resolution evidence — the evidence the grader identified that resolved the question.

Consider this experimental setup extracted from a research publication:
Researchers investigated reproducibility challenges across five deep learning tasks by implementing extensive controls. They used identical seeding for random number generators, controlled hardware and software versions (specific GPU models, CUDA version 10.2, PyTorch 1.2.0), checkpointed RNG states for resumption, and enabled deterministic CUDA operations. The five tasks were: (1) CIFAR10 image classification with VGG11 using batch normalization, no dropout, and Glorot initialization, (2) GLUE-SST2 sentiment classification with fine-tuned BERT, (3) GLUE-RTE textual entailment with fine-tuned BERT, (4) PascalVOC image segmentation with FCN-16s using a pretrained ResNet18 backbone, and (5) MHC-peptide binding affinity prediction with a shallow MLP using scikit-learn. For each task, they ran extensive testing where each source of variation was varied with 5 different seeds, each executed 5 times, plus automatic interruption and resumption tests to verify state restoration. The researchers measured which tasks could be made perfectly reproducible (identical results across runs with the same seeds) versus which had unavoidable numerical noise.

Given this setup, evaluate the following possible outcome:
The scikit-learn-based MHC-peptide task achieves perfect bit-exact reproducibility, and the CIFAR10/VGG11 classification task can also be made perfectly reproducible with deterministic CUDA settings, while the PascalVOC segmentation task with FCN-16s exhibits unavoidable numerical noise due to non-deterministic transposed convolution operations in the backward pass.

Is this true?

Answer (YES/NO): NO